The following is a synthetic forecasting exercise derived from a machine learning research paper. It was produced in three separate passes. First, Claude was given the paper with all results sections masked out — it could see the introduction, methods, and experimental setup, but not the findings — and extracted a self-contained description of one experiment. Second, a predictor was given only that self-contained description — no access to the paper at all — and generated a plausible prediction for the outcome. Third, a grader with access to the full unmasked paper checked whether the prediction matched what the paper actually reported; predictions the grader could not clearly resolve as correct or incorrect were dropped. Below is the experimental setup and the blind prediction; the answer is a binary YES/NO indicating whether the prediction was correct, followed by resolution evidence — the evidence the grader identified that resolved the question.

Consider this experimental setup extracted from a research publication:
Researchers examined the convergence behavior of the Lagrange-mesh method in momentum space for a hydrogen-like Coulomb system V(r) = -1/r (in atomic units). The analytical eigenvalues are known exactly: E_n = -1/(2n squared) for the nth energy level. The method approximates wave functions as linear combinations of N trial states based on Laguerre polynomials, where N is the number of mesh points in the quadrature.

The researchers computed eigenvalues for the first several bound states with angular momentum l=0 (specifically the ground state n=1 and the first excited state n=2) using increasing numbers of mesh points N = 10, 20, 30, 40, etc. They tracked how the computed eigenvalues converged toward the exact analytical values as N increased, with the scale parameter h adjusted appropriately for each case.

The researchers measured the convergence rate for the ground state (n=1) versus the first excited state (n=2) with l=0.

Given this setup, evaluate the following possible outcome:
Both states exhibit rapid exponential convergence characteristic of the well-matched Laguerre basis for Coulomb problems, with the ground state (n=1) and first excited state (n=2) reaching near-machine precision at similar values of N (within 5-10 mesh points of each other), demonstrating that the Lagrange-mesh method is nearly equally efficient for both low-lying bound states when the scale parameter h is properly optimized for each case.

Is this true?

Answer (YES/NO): NO